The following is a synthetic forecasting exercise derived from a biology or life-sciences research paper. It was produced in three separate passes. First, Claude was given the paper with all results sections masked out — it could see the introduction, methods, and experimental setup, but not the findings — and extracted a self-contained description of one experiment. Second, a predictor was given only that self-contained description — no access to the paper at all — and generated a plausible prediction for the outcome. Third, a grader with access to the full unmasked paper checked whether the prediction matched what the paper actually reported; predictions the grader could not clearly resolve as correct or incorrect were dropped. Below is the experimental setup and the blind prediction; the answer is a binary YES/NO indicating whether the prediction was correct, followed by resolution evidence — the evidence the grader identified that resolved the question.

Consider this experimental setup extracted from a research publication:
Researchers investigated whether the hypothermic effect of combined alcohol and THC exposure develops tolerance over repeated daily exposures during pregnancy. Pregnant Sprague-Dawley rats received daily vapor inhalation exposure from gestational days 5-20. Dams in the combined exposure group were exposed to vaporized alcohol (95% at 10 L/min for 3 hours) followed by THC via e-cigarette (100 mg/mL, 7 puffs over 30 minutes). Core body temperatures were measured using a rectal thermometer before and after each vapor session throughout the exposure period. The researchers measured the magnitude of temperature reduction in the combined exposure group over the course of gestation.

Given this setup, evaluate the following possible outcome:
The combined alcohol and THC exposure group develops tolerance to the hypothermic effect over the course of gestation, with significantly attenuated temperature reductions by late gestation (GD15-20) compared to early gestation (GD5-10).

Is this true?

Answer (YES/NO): NO